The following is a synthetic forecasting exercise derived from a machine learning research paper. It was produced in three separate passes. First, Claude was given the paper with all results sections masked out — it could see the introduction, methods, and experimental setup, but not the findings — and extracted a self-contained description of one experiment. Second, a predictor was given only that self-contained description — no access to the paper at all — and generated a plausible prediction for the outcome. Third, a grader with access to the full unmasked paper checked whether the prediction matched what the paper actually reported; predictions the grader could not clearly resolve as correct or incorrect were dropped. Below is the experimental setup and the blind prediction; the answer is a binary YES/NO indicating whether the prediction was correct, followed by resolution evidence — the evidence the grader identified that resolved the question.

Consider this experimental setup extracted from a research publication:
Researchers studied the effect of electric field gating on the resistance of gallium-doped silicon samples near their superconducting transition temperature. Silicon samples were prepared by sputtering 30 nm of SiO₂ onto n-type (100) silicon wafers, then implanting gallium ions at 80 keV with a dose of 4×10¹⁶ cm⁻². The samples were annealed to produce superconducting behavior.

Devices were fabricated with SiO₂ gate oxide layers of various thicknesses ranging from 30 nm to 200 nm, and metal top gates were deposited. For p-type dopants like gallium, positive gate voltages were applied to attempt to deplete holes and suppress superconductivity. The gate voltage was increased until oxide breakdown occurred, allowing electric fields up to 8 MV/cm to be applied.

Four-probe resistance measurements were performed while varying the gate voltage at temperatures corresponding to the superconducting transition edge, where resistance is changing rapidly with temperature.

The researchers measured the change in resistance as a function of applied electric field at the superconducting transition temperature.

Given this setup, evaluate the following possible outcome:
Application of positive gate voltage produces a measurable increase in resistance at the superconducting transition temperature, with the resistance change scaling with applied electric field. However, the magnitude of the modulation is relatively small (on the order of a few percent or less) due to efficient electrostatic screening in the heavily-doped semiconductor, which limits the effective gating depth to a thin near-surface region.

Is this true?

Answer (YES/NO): NO